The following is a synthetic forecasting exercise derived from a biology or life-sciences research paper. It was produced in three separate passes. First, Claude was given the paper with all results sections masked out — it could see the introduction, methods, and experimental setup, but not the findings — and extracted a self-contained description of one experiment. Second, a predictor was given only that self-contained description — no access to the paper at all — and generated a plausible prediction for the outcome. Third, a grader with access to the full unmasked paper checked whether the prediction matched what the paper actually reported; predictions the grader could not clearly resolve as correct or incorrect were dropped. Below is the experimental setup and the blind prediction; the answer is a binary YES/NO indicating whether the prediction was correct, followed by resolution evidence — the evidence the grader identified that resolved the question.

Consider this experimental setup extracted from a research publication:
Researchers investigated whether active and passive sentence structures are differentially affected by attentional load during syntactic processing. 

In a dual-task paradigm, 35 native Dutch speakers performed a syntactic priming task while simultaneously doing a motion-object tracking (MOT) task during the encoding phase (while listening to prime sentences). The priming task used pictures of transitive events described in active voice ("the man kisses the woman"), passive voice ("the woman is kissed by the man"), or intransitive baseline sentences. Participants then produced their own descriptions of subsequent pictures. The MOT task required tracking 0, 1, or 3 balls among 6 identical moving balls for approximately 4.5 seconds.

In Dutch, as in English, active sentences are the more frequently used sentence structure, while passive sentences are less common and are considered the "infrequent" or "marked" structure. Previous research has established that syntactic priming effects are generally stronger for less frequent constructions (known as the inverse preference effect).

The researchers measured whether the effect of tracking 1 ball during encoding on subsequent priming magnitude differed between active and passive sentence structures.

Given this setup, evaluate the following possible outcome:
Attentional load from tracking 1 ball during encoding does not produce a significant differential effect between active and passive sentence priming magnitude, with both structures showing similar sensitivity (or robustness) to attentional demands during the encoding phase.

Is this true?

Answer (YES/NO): NO